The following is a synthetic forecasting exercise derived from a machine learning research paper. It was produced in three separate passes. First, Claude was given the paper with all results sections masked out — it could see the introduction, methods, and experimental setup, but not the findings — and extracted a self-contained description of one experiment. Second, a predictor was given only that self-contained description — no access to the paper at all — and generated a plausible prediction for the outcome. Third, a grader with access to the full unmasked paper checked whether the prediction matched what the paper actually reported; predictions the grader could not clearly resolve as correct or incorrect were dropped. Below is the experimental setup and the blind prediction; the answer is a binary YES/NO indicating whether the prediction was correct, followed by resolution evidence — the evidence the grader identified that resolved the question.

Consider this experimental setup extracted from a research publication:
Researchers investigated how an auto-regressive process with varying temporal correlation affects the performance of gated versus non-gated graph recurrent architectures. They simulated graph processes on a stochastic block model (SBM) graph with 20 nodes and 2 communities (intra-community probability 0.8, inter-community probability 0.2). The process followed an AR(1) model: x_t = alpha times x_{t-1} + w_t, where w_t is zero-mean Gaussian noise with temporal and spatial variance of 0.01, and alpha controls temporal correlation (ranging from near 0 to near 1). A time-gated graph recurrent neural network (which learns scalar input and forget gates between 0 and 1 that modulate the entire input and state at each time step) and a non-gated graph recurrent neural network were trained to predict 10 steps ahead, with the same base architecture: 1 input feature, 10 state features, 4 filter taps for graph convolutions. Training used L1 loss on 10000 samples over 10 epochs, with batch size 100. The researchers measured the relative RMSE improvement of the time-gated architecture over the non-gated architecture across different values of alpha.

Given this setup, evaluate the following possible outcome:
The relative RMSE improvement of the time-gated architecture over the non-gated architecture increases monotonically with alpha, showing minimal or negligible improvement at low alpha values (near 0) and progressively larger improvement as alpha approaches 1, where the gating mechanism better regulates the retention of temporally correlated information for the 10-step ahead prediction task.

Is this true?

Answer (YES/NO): NO